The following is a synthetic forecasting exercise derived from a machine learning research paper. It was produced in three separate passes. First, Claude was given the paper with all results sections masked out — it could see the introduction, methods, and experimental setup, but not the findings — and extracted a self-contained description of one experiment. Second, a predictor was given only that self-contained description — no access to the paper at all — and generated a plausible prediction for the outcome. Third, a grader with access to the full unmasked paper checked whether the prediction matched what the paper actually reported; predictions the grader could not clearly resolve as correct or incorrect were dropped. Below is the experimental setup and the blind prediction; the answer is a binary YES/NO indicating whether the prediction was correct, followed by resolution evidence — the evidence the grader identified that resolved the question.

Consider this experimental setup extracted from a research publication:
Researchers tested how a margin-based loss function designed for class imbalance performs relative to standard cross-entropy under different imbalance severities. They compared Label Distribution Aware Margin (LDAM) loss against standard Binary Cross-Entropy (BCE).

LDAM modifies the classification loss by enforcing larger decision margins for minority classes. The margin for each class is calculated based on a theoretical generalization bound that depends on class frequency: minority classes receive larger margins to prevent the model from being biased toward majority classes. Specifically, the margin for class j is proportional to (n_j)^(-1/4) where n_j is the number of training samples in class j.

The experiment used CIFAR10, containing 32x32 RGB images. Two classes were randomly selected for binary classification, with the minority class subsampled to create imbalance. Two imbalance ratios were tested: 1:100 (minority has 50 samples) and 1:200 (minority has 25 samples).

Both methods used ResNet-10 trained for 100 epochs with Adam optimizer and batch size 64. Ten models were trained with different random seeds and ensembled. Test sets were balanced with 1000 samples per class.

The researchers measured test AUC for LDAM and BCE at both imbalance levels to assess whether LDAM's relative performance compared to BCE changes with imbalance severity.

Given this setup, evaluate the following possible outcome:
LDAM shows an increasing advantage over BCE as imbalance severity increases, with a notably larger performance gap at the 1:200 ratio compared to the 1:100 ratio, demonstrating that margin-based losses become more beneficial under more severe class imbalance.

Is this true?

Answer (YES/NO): NO